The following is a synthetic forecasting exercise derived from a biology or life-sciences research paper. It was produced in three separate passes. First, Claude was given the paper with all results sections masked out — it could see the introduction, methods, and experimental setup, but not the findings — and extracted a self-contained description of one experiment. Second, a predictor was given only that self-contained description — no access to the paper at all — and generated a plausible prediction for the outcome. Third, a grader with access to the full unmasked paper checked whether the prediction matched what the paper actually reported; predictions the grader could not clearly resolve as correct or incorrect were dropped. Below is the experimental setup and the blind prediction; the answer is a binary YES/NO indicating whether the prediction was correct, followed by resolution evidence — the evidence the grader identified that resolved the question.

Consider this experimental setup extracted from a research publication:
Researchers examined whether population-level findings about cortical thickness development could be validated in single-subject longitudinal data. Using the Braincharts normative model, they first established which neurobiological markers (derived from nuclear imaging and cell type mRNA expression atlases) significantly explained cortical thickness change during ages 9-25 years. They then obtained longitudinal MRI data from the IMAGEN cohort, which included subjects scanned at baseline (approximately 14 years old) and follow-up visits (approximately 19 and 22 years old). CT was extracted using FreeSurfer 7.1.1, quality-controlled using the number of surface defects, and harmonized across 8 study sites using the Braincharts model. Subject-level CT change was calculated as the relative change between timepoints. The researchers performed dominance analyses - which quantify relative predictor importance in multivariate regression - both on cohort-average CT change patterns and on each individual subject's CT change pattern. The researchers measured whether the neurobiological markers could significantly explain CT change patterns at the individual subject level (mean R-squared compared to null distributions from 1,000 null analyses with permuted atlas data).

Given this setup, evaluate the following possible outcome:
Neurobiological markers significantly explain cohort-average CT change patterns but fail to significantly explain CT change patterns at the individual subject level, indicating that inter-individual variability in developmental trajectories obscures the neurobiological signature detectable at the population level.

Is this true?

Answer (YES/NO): NO